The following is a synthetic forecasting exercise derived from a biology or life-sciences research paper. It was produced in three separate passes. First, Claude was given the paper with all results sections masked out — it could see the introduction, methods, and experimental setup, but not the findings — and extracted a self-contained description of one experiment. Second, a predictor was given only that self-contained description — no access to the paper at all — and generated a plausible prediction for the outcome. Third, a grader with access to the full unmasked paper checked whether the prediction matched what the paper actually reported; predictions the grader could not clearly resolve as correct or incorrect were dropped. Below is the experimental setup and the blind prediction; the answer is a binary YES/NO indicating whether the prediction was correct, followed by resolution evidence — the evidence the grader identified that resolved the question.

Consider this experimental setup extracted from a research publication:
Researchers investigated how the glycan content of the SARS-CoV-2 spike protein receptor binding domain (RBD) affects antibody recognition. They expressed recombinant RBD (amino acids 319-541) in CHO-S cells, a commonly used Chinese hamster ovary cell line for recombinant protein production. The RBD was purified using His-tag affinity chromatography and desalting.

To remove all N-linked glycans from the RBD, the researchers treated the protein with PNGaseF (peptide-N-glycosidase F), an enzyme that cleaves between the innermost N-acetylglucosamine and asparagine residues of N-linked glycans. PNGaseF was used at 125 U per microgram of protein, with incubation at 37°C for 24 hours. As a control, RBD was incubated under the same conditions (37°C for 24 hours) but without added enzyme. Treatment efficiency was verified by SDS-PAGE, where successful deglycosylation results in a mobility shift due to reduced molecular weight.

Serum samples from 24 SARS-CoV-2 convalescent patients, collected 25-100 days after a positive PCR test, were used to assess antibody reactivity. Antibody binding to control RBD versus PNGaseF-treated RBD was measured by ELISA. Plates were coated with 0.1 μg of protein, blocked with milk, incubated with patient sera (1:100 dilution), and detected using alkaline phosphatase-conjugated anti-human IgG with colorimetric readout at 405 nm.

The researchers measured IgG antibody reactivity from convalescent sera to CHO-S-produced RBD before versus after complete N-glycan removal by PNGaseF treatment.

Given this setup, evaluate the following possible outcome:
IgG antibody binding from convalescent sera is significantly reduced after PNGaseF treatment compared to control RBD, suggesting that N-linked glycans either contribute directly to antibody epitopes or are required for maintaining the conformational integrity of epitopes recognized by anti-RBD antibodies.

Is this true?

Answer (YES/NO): YES